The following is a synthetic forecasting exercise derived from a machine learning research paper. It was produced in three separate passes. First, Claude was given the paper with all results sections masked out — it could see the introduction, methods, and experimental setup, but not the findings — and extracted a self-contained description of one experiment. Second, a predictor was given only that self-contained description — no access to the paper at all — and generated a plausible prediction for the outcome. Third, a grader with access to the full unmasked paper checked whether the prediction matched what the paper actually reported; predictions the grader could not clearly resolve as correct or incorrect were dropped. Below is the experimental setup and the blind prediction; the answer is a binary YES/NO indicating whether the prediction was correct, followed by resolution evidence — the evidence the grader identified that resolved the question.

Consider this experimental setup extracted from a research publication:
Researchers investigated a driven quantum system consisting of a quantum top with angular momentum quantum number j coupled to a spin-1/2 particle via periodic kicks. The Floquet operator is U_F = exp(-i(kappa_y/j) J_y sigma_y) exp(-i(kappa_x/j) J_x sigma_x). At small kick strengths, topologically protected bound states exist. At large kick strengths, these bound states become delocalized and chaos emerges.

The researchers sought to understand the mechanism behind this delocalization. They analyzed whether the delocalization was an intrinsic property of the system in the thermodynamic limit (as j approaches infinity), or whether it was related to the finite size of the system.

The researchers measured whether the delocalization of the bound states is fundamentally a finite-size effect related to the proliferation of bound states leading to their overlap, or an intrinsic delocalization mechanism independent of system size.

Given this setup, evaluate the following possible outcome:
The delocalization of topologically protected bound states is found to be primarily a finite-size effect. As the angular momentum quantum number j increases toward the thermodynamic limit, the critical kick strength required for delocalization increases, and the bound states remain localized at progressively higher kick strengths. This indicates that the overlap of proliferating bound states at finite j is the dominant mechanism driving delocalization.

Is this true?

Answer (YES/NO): YES